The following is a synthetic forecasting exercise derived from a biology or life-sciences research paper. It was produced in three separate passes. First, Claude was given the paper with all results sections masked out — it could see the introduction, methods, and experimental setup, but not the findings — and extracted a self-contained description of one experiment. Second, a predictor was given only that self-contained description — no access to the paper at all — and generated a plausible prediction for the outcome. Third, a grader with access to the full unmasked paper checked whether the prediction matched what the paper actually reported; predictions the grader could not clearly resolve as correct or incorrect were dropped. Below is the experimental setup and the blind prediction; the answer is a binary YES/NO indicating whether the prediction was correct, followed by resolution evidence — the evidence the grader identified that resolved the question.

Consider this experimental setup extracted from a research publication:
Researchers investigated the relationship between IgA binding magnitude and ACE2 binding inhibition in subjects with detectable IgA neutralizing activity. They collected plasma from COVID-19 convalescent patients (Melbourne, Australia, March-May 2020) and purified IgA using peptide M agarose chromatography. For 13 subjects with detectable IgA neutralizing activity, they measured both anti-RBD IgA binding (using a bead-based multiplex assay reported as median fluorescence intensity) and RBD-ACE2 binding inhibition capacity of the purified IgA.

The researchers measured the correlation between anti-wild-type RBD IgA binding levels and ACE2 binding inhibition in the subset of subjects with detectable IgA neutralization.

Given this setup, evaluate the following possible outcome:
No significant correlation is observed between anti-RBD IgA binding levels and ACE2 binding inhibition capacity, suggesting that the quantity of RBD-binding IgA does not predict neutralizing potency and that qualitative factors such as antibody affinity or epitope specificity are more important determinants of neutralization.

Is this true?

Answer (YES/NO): NO